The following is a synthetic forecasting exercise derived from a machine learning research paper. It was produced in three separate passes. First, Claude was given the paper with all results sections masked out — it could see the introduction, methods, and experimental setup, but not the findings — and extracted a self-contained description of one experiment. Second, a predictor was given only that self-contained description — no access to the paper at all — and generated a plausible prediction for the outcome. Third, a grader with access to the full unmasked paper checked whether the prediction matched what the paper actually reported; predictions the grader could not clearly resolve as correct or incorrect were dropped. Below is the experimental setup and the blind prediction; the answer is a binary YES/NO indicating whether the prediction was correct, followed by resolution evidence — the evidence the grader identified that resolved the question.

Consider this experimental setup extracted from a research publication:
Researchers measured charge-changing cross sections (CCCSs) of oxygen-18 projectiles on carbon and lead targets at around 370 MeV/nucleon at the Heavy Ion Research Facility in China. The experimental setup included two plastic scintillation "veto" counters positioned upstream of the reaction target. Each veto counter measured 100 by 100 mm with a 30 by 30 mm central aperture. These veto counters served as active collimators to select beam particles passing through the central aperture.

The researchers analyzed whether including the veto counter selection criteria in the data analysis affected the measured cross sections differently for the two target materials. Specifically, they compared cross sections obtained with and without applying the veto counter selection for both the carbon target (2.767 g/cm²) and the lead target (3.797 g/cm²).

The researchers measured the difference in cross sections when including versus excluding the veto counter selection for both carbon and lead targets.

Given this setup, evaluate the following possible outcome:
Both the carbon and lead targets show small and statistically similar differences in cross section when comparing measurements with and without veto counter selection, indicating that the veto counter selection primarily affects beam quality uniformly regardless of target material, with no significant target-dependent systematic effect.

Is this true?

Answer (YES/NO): NO